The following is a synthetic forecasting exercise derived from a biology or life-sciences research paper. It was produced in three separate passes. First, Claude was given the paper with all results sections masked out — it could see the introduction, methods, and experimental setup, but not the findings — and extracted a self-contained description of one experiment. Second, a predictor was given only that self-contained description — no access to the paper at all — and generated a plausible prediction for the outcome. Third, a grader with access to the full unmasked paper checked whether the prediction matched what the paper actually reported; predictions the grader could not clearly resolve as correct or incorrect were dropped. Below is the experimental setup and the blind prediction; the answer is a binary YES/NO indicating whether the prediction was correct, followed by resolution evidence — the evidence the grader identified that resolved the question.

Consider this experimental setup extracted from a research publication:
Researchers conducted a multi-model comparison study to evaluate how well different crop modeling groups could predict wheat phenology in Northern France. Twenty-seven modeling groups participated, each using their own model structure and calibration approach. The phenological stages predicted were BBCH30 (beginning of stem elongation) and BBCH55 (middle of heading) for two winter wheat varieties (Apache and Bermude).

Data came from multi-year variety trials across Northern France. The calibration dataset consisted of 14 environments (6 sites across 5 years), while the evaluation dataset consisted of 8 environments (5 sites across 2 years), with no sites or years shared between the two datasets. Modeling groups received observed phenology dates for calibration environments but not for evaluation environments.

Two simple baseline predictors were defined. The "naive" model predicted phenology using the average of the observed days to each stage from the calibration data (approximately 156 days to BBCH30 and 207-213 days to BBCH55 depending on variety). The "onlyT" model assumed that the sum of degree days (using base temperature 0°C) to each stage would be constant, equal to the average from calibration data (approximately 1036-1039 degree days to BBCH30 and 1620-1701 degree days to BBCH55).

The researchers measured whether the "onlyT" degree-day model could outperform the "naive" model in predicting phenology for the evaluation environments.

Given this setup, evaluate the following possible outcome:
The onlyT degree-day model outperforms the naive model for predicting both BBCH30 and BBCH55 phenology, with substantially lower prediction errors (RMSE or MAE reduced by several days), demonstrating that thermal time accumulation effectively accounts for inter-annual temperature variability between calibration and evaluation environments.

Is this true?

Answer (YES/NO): NO